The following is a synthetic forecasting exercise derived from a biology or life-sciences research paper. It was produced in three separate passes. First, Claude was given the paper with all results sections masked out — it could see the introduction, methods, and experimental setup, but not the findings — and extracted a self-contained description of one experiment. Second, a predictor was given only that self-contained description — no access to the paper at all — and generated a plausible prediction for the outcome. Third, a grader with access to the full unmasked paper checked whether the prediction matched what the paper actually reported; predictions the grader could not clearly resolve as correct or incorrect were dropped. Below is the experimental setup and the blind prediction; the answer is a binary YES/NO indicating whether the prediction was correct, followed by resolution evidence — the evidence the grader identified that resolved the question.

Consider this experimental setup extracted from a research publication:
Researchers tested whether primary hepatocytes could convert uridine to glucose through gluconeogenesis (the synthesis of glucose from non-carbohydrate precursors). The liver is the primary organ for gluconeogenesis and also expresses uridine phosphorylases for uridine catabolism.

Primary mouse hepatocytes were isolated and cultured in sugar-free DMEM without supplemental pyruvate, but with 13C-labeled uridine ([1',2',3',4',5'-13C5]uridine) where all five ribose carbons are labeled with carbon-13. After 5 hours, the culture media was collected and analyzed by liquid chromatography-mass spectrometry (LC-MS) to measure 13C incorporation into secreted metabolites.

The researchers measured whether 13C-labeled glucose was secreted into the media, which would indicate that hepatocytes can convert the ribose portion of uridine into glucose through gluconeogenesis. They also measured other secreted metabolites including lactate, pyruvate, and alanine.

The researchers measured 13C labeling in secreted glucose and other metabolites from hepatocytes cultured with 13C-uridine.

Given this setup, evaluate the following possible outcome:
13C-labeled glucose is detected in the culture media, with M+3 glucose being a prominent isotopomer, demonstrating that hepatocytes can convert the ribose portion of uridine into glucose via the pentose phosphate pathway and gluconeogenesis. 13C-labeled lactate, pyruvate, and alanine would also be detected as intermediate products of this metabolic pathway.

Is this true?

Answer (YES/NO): YES